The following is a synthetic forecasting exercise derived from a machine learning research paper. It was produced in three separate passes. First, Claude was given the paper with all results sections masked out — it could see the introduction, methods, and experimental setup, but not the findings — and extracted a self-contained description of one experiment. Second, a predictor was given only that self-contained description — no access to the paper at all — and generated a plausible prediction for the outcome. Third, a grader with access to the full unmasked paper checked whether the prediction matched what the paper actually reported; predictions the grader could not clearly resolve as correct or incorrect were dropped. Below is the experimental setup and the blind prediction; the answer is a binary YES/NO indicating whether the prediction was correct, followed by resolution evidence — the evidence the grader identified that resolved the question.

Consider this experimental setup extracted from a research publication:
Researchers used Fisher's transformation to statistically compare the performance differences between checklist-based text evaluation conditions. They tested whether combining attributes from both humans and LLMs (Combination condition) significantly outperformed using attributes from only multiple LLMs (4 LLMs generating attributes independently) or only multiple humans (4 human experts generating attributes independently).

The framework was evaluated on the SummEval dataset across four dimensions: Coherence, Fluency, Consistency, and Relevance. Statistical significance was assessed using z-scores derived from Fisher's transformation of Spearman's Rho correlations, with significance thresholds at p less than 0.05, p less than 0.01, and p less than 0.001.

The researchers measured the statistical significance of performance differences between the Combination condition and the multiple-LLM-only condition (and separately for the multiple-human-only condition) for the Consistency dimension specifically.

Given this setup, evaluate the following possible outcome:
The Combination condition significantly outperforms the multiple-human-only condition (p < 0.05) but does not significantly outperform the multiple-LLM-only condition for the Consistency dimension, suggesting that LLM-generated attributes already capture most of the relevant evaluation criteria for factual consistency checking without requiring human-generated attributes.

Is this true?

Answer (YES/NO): NO